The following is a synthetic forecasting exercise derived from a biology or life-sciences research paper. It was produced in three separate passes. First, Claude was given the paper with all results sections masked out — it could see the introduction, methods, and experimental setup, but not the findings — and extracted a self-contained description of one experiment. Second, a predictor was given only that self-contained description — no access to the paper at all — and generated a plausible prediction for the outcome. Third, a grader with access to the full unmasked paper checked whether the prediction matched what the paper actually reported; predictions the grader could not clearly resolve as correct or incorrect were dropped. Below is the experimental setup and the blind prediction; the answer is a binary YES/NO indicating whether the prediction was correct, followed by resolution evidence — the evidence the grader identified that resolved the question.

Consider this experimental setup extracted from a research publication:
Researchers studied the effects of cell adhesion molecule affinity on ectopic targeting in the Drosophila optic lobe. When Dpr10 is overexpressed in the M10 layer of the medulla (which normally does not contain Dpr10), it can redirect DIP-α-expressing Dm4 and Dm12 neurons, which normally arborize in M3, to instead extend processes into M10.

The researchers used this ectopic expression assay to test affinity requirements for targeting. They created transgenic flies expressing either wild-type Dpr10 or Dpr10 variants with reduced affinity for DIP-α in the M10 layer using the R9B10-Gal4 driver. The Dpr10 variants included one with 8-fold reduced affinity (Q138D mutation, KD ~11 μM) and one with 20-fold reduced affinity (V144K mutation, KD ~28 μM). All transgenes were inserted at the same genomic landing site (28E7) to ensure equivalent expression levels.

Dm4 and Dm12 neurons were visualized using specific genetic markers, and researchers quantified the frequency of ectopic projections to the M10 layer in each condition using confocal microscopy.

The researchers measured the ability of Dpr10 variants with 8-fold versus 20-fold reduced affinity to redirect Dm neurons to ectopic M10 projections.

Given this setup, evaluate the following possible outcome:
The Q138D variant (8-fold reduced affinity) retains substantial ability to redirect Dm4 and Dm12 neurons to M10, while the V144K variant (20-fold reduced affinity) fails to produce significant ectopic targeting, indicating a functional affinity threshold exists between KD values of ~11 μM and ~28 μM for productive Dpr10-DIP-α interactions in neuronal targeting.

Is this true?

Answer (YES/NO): YES